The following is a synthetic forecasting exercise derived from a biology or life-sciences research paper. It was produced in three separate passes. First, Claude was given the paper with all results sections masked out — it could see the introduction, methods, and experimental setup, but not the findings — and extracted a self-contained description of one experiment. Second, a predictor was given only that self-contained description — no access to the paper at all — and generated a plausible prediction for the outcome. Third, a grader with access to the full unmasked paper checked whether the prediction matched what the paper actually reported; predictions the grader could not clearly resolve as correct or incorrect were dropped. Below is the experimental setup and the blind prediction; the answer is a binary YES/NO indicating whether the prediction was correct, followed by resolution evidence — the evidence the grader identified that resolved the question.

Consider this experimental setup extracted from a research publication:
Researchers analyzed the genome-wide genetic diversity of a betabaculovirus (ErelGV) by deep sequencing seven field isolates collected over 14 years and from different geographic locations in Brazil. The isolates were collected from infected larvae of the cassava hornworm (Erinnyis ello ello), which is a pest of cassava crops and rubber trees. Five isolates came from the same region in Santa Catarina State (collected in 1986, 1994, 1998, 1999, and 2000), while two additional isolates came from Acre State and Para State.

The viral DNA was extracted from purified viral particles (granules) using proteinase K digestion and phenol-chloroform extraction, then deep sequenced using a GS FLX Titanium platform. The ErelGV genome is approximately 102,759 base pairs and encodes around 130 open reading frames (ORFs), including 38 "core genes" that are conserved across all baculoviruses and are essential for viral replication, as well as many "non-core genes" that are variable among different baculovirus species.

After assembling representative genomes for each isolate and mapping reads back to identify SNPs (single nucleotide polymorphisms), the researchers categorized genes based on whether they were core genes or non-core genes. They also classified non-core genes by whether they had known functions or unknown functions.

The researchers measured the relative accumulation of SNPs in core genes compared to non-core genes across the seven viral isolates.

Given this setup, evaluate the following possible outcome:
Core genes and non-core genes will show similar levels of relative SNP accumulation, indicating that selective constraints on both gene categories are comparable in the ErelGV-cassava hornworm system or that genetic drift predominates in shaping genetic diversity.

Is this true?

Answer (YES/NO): NO